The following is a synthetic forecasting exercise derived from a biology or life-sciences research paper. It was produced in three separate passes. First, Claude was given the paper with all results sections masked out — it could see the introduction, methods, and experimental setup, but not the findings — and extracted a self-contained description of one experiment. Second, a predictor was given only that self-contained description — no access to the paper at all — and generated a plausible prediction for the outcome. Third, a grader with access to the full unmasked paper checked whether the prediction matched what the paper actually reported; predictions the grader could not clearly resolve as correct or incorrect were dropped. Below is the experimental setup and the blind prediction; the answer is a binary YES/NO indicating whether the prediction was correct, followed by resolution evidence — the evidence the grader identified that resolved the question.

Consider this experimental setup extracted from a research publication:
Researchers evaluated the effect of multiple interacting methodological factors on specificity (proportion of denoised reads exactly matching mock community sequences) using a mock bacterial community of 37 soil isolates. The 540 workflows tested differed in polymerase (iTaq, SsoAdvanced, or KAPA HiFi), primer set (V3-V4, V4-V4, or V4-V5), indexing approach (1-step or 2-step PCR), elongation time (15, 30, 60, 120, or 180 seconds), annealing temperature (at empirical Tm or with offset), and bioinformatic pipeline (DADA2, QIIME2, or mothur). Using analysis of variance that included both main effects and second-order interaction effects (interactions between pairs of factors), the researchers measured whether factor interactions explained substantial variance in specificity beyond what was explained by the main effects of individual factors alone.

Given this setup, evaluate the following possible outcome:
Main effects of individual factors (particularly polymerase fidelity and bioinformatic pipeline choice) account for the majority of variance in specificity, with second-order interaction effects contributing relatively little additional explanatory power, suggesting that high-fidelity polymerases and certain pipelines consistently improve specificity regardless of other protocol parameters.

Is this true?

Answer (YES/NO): NO